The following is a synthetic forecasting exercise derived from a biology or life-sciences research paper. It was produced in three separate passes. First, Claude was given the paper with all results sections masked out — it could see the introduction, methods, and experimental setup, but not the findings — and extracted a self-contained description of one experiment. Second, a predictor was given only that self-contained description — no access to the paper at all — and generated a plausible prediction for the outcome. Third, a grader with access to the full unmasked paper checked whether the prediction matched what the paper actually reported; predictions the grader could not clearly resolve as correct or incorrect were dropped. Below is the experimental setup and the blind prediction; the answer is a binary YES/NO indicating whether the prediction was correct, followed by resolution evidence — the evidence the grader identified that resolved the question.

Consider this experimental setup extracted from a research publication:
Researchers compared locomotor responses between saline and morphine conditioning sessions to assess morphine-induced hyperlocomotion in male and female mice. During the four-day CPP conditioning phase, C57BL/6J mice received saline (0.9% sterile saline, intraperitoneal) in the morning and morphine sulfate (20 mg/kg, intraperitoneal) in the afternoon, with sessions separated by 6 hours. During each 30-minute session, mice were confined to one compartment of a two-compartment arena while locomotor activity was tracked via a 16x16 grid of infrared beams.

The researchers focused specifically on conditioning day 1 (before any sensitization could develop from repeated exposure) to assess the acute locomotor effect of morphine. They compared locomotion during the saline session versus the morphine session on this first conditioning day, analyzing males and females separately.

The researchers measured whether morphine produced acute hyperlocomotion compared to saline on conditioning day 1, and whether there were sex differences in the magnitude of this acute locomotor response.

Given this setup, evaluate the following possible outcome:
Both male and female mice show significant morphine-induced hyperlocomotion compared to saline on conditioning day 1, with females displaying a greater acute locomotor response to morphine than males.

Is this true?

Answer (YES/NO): NO